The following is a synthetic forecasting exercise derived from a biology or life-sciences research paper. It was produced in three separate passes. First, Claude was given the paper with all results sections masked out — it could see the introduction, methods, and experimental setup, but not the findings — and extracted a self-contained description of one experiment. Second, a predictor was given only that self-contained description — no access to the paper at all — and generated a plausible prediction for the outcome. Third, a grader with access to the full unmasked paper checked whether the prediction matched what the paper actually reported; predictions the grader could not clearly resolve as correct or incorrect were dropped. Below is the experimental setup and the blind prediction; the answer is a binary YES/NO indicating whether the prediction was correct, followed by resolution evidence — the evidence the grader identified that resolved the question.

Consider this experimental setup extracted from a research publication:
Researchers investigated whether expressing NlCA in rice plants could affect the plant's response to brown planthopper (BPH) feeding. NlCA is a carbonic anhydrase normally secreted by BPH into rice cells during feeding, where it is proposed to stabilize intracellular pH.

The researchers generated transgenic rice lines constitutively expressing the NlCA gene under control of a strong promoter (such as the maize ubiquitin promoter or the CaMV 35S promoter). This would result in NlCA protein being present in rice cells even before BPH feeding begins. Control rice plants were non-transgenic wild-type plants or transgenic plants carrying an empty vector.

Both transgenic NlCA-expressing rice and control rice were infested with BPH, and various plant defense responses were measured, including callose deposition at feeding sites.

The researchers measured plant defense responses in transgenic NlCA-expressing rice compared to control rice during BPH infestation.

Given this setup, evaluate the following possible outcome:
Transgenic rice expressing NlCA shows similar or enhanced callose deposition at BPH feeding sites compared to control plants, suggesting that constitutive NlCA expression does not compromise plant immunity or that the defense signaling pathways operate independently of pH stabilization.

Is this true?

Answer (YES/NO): NO